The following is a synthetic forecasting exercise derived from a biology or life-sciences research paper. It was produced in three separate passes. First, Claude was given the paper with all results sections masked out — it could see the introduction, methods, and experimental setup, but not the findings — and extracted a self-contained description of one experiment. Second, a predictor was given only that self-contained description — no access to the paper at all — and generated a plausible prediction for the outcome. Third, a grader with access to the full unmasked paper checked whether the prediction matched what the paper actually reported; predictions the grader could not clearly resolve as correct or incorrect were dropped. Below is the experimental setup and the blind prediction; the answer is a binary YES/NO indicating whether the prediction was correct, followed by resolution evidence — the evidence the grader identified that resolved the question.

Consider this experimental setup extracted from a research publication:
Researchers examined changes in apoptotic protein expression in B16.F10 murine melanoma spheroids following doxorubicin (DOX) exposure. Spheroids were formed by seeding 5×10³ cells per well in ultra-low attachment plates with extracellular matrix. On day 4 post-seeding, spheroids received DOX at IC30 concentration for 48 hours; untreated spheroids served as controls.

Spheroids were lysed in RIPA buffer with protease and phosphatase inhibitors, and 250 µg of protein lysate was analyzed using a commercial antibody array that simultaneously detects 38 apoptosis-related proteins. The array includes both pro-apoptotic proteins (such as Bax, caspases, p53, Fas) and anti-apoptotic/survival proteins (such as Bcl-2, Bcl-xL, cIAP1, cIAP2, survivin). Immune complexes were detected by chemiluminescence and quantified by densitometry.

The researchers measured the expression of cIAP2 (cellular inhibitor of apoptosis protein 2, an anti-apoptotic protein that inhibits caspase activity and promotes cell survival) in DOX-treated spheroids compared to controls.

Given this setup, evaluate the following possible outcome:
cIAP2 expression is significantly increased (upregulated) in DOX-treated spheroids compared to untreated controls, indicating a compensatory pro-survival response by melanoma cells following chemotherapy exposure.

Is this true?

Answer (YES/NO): YES